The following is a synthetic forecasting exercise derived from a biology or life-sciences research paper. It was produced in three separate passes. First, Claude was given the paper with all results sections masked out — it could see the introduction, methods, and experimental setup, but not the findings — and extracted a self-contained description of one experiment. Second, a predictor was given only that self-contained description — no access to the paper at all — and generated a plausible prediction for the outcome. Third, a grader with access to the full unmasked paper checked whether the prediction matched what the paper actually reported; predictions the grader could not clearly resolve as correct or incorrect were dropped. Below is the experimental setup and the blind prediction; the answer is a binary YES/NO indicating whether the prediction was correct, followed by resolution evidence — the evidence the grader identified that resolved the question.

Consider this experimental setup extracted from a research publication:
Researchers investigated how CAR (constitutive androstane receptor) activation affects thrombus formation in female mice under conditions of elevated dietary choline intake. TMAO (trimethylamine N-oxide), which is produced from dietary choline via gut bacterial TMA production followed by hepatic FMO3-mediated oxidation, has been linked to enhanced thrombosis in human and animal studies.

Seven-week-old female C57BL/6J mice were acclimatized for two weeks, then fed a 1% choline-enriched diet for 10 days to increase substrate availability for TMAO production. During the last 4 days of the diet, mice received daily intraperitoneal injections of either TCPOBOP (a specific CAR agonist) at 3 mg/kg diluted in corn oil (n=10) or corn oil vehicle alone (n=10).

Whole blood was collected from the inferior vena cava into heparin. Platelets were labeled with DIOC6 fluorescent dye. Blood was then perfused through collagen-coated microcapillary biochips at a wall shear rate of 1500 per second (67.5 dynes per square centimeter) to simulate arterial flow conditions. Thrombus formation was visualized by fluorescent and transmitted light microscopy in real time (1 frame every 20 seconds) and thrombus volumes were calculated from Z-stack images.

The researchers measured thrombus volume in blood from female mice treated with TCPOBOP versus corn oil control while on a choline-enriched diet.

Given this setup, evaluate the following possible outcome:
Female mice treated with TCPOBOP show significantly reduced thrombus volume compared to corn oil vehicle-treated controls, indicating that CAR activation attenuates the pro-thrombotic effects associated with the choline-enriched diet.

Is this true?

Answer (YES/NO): YES